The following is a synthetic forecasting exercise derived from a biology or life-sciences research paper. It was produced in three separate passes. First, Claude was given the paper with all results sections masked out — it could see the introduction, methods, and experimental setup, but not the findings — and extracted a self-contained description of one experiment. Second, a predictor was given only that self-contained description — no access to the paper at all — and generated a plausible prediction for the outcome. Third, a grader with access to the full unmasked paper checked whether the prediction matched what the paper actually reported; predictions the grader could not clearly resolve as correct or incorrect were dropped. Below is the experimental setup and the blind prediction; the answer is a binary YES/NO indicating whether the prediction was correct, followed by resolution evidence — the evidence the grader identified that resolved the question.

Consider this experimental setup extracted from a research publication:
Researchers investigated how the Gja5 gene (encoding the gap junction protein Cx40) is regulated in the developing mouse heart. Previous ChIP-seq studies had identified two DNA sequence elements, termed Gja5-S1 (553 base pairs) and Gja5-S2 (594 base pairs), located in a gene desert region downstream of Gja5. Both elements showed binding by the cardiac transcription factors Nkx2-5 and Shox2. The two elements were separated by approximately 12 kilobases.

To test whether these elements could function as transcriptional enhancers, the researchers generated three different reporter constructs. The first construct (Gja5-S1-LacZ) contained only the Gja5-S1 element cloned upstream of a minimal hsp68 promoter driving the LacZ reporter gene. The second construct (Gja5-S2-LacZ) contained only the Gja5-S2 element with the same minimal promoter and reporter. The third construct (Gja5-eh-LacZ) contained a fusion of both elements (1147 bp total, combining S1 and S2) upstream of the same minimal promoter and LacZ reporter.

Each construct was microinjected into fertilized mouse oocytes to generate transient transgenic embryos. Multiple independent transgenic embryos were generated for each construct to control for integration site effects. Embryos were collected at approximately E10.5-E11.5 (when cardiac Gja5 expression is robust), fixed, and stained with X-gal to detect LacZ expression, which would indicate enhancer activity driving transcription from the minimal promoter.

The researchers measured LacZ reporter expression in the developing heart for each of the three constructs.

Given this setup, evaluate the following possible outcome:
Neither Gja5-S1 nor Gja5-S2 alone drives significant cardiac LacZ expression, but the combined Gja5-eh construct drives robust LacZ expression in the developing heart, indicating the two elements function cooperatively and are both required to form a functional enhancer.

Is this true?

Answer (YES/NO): YES